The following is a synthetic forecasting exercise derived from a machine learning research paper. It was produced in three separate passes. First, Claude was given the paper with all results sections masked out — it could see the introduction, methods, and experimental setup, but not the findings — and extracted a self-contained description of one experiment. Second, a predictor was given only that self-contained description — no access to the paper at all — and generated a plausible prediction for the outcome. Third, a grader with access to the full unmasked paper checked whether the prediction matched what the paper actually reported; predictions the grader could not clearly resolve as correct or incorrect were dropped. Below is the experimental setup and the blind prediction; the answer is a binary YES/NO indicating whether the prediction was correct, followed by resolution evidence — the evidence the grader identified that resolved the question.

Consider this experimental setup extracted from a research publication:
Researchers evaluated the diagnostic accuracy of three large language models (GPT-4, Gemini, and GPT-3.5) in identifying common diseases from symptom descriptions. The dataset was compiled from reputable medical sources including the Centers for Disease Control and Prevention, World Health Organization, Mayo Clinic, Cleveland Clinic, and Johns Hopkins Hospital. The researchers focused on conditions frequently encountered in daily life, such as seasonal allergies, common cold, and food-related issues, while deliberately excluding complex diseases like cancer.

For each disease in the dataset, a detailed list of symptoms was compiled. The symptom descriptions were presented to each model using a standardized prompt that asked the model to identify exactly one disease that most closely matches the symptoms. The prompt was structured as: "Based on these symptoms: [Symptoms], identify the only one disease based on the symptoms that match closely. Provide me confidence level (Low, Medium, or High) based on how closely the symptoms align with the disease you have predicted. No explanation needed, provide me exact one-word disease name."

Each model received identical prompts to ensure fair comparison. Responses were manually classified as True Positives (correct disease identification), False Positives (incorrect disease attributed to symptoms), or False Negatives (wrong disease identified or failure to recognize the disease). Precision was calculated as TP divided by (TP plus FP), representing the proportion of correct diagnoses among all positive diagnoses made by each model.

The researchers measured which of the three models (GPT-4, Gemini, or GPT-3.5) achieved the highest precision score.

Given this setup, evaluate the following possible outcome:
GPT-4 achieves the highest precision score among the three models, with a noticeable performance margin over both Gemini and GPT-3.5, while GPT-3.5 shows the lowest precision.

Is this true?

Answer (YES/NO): NO